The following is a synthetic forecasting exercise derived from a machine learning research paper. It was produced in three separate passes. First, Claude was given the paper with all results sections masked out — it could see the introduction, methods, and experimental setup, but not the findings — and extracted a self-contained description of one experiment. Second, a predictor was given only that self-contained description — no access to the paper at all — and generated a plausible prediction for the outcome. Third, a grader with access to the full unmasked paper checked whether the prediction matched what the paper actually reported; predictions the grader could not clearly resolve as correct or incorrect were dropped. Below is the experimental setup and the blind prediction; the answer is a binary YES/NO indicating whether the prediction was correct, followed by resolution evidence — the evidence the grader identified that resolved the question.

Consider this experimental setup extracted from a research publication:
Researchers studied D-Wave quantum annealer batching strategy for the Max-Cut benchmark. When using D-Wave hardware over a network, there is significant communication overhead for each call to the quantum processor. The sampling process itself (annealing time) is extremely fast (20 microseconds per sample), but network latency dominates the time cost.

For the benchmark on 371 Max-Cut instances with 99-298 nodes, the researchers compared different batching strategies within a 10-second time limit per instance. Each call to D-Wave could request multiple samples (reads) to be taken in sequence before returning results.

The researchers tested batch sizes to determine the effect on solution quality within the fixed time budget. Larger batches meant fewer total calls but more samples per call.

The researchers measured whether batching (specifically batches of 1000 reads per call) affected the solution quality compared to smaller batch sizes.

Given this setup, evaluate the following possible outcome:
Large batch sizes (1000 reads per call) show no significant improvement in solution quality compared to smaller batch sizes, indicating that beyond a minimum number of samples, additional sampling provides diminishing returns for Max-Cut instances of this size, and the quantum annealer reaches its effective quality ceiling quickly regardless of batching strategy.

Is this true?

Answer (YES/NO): YES